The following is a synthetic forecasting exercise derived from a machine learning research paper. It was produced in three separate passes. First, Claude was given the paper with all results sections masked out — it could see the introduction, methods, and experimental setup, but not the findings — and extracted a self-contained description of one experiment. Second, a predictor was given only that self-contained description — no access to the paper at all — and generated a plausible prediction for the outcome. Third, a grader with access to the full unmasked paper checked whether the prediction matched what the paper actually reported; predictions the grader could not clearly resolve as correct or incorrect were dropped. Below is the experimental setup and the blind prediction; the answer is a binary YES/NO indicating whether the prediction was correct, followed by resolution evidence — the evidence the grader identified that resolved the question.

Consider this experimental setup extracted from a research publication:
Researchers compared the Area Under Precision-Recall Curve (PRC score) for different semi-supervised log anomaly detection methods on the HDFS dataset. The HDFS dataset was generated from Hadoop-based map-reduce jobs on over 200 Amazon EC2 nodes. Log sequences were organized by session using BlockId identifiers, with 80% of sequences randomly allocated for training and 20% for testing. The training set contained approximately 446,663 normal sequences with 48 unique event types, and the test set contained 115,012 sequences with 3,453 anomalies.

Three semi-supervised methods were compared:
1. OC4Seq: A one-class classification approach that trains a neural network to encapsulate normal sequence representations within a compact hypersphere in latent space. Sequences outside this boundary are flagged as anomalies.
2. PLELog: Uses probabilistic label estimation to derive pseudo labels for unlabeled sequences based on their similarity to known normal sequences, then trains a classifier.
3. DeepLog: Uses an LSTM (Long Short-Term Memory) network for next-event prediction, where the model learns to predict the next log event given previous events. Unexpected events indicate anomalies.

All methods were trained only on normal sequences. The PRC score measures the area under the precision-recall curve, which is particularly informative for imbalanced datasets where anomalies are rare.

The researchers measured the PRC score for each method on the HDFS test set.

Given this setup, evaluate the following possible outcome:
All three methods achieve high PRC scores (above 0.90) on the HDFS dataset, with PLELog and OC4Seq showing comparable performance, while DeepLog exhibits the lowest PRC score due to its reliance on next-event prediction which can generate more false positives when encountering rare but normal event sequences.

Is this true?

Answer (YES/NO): NO